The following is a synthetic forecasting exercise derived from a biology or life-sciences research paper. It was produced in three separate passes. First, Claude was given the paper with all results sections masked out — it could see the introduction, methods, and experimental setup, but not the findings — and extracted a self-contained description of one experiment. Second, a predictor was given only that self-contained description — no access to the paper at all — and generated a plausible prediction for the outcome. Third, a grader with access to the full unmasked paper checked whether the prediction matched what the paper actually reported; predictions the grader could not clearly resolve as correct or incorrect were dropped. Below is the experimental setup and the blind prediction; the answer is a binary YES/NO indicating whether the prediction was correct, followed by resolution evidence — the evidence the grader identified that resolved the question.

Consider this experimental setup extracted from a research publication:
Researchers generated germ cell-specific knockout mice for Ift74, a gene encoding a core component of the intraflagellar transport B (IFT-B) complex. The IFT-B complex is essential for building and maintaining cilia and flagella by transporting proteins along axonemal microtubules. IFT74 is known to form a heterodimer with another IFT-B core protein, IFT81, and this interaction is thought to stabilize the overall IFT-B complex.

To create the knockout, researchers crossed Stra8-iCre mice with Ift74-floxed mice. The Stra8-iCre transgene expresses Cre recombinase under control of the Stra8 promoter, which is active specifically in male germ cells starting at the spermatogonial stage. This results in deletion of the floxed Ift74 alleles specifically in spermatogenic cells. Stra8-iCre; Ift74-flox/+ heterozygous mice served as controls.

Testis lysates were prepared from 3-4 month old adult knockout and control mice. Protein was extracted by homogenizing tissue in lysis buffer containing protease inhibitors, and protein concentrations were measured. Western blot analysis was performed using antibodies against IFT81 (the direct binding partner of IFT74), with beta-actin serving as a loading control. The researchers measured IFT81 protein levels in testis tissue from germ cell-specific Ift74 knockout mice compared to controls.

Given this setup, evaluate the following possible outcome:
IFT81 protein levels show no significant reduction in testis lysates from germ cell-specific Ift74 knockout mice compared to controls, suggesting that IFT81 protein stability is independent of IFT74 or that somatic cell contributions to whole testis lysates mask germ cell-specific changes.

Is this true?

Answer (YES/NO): NO